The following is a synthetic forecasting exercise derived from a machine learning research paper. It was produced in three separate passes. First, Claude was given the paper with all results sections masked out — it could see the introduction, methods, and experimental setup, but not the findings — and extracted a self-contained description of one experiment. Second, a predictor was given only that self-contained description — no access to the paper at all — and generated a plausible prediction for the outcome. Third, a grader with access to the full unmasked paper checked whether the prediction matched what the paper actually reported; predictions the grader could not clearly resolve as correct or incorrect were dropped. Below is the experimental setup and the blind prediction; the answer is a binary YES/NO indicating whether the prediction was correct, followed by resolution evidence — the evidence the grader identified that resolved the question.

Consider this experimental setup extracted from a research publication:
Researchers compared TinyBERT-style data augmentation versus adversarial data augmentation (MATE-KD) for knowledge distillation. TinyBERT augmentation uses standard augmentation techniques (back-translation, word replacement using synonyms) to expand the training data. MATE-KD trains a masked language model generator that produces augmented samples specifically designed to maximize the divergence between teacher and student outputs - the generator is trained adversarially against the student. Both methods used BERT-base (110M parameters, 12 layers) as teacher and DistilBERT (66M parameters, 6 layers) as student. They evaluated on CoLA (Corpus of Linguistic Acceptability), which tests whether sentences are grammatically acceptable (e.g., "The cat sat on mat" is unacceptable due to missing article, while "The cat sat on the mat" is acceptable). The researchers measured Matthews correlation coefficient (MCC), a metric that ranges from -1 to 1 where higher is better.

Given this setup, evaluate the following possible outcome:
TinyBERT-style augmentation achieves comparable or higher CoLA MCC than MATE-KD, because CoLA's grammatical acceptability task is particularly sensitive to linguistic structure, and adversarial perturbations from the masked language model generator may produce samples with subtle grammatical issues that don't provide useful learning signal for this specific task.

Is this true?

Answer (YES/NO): NO